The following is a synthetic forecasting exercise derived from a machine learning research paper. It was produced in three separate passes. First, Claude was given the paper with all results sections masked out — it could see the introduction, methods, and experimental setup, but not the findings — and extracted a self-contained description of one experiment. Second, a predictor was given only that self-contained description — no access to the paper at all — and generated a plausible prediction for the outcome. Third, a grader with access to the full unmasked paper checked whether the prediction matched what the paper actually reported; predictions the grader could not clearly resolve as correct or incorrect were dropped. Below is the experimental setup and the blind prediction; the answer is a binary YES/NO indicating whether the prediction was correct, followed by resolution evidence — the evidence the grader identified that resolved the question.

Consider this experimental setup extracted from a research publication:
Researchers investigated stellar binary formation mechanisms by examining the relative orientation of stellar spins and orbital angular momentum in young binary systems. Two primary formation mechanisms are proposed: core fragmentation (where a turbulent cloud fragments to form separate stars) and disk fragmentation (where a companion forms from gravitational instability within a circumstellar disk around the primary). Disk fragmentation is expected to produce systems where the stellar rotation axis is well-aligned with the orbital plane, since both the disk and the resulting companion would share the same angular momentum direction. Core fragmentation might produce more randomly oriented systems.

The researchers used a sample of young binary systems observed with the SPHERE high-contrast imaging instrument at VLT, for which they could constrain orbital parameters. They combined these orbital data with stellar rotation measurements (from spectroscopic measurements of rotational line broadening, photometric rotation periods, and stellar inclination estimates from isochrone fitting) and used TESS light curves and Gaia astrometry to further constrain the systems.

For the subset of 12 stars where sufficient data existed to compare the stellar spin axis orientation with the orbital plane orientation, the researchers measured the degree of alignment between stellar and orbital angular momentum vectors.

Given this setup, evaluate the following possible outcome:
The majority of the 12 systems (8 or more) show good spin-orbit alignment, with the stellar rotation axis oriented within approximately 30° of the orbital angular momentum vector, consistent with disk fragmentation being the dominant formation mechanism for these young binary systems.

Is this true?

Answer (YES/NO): NO